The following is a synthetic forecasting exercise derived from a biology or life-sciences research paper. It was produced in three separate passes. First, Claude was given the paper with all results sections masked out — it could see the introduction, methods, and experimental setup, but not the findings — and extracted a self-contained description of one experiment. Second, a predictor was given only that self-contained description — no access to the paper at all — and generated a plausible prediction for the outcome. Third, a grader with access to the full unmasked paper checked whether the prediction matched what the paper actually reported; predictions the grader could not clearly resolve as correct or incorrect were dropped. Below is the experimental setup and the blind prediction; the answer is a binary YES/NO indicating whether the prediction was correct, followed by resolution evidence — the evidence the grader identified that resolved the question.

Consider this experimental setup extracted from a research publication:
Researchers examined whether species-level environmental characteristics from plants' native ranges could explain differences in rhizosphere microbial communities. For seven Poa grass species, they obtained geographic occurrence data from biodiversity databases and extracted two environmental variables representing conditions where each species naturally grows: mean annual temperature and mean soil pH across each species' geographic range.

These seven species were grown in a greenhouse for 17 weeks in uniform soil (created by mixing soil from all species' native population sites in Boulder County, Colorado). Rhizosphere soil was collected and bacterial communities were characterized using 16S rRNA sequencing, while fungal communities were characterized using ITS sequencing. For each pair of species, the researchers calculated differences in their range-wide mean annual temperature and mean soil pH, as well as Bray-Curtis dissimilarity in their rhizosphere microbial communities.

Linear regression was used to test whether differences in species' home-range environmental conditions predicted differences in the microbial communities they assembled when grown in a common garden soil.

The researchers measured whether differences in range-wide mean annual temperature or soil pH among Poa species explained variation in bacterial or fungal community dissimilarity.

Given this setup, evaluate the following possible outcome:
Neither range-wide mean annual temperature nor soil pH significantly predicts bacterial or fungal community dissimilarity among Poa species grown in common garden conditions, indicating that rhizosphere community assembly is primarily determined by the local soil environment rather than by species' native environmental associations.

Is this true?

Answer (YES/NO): NO